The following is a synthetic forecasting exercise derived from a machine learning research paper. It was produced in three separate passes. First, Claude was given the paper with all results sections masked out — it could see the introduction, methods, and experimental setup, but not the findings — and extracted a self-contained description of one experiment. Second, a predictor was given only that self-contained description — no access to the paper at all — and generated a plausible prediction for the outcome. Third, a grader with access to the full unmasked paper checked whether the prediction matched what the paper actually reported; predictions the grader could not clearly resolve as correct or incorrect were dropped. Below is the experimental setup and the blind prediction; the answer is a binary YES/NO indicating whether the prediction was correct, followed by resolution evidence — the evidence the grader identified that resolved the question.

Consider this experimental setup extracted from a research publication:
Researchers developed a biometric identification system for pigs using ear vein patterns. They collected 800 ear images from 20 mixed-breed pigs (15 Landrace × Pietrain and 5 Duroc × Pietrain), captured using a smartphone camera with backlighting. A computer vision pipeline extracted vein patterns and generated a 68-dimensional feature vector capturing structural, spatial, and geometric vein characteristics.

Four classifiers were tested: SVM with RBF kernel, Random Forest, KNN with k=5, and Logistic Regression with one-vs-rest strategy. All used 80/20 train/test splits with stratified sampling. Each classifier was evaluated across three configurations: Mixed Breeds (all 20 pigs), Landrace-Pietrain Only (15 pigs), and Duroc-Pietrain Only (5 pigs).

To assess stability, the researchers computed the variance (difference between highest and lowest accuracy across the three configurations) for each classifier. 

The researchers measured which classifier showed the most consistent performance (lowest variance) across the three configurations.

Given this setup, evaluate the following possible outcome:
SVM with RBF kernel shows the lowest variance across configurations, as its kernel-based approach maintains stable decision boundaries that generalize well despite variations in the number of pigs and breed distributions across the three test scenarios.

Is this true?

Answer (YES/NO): YES